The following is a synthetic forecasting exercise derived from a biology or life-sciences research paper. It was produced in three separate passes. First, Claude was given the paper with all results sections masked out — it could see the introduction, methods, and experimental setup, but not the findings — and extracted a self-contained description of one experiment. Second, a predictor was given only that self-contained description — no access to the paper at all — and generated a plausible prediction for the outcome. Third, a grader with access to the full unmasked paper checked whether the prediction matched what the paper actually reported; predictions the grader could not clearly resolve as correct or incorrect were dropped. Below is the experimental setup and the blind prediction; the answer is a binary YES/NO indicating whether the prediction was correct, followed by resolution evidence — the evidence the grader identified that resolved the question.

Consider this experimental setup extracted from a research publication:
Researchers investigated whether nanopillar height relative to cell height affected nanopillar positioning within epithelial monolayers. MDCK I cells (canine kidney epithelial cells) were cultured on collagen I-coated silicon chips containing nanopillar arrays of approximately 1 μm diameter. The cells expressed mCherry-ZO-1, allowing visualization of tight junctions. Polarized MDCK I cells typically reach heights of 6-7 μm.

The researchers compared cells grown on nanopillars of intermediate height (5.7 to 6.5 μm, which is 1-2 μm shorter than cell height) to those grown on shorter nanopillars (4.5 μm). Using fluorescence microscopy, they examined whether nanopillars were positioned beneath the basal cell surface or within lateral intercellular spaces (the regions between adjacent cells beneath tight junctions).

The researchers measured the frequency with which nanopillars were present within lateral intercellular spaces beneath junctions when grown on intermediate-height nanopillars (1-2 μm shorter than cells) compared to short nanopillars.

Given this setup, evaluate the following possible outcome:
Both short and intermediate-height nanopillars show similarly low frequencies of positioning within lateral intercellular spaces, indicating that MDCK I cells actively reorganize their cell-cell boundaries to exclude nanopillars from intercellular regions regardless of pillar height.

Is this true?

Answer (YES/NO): NO